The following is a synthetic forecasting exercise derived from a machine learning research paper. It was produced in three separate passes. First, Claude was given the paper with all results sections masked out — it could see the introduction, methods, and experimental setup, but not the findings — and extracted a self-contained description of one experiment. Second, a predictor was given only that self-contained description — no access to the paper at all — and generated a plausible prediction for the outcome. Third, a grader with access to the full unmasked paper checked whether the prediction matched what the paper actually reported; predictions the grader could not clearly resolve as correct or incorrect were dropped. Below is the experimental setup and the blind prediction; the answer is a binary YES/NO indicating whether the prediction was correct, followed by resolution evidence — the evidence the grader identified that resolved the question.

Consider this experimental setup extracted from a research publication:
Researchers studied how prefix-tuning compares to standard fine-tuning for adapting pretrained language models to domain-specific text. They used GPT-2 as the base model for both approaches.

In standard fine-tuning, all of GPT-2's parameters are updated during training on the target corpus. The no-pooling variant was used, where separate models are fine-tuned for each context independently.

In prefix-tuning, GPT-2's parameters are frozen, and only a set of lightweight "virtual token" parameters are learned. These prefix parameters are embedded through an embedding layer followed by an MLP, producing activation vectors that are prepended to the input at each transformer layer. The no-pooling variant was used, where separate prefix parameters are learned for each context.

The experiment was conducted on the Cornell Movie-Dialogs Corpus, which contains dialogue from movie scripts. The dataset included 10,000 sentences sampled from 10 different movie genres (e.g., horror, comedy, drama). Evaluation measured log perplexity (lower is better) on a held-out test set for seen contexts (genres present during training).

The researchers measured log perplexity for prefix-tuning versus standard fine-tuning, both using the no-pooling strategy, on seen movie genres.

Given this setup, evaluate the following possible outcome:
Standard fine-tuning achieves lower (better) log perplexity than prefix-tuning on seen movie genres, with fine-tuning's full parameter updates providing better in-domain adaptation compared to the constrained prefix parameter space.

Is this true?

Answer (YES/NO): NO